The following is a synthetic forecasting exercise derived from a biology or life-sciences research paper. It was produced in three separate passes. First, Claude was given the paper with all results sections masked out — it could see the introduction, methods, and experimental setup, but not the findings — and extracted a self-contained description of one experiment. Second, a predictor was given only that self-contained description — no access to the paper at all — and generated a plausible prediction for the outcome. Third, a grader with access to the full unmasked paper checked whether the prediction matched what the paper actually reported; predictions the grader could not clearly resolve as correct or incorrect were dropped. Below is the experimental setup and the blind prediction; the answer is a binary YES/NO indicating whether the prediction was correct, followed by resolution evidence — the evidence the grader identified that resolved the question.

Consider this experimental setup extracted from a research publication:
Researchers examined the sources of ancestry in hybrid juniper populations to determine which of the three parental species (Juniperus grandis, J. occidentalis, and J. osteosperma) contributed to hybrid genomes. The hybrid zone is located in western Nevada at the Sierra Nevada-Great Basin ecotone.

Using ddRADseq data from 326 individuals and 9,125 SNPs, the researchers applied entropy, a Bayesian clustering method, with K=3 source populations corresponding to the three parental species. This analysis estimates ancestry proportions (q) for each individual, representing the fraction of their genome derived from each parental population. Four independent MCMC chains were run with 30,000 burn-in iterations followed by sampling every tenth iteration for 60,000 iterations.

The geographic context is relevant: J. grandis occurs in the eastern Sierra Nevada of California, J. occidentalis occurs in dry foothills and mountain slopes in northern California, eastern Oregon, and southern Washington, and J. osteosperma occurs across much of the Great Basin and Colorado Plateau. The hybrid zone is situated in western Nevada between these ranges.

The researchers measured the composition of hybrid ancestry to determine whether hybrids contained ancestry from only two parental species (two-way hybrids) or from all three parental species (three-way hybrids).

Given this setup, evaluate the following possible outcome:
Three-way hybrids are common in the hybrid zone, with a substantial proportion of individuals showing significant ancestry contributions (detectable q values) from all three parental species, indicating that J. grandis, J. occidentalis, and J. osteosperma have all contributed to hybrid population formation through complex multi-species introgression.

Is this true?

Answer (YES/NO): YES